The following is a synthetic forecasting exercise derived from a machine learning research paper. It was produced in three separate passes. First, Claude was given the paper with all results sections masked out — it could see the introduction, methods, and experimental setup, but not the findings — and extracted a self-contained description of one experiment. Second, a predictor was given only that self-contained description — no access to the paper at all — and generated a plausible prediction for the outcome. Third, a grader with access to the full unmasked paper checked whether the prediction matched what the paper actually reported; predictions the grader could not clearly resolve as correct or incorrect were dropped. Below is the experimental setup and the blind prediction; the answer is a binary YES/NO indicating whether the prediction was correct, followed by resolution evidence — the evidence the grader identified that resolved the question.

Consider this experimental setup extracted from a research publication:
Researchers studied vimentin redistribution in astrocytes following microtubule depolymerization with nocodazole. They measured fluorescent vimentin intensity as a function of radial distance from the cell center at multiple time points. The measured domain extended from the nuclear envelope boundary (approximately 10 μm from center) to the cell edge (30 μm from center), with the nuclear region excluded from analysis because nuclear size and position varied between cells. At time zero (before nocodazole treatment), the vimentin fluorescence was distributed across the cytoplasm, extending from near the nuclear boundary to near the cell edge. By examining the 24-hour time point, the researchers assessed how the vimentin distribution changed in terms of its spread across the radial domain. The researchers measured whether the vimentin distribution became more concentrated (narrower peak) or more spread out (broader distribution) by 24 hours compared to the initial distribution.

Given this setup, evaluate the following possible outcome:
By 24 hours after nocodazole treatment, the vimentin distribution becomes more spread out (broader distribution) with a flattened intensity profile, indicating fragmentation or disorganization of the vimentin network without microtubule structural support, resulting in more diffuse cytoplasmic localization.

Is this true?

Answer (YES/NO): NO